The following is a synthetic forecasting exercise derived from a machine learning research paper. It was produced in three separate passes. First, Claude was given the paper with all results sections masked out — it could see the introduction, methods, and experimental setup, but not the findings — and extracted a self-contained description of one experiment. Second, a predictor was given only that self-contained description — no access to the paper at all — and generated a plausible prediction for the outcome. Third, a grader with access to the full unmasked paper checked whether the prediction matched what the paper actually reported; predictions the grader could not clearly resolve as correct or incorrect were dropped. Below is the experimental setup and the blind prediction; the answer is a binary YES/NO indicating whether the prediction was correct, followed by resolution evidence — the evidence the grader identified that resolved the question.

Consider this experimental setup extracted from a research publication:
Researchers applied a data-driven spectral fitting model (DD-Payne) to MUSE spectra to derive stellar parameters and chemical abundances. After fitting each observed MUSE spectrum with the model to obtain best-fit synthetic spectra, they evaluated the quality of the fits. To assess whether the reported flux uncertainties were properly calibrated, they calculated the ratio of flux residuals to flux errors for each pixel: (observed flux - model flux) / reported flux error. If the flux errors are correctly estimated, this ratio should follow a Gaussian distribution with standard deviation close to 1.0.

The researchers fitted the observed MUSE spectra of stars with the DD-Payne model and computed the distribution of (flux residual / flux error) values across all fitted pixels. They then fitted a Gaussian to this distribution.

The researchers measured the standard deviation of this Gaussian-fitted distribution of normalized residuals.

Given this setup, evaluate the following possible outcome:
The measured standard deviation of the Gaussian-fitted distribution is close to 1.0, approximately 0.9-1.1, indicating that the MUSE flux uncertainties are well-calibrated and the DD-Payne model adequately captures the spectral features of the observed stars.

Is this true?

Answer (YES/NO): NO